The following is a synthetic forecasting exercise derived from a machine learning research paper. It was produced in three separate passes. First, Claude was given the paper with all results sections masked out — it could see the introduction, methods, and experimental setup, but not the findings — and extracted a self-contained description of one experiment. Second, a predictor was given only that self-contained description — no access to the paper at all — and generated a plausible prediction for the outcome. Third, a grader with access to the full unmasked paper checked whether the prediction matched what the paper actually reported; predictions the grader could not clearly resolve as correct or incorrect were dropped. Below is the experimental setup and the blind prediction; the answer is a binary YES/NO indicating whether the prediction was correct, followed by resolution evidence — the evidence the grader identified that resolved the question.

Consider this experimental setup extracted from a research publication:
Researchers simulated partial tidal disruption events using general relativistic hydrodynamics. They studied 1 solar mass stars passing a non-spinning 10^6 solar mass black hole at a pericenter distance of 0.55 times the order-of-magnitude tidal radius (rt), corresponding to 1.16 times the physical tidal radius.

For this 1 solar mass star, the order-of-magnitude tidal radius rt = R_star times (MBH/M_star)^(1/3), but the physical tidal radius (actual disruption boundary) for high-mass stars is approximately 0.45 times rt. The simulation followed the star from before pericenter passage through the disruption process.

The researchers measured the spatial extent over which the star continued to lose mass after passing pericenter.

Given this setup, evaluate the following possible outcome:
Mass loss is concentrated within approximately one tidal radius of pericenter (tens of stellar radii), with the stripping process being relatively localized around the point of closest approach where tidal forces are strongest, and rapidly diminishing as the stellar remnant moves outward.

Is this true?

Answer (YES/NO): NO